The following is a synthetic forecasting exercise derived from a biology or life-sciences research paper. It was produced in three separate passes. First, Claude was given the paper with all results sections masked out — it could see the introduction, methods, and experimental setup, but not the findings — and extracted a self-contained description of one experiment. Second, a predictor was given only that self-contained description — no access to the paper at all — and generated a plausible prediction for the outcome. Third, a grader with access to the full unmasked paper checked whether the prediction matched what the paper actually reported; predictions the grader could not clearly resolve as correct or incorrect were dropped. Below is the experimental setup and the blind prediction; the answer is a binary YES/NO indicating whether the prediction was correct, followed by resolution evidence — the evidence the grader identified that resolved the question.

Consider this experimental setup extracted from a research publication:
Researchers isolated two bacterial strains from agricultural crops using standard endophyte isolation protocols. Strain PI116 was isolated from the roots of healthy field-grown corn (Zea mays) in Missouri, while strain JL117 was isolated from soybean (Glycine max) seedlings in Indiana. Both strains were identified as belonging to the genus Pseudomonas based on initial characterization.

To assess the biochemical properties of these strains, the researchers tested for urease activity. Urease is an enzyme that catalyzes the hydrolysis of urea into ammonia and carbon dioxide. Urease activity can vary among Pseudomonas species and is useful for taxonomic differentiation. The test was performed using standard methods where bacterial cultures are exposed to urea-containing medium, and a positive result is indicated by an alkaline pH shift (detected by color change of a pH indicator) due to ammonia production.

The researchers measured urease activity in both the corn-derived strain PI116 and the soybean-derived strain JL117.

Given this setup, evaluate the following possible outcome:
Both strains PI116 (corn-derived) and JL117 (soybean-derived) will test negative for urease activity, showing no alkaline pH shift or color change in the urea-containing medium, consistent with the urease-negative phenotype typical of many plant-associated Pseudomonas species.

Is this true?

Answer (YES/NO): NO